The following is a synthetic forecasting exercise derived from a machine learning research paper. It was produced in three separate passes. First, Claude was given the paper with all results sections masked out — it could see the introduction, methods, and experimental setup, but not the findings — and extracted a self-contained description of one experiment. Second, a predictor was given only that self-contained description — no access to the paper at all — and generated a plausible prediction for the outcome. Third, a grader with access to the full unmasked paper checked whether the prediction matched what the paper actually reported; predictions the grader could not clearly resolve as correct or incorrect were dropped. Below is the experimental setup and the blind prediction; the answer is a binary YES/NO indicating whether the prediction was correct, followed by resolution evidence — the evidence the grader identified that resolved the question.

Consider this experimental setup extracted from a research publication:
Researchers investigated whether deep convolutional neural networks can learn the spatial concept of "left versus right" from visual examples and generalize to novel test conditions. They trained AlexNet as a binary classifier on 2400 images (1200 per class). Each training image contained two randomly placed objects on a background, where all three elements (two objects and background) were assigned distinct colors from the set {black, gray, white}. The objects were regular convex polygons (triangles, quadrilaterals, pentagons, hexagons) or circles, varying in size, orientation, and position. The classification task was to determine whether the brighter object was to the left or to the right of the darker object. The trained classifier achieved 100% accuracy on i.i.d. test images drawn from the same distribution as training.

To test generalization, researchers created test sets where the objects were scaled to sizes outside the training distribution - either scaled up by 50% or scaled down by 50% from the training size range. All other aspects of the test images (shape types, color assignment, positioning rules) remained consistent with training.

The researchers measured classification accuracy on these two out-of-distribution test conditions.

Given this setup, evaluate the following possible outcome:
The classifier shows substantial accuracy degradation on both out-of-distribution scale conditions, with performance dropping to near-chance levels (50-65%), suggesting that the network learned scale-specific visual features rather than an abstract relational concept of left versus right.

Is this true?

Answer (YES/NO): NO